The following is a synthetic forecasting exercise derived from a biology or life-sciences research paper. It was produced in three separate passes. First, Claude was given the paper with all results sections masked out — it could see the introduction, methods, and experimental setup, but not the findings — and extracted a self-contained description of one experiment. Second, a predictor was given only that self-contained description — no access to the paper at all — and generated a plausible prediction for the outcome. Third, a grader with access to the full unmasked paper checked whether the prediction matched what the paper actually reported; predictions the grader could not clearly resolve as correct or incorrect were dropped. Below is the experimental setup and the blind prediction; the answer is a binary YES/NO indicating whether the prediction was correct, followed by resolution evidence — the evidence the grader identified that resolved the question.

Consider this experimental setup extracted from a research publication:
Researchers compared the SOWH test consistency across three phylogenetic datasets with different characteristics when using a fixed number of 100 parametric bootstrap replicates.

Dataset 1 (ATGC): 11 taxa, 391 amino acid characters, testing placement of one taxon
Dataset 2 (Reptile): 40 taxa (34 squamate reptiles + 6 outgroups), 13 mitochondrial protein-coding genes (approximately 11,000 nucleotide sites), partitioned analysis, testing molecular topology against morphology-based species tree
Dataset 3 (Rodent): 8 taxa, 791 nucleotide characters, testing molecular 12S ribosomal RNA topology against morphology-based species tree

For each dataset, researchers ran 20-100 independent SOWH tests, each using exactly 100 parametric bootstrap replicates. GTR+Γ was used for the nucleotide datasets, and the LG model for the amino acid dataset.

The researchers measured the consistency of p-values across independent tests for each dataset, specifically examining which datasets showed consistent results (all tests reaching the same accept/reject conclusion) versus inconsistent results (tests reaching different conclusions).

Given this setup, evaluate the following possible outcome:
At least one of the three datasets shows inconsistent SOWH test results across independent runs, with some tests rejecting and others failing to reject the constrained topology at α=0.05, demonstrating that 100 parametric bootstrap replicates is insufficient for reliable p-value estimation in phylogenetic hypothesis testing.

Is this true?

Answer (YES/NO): YES